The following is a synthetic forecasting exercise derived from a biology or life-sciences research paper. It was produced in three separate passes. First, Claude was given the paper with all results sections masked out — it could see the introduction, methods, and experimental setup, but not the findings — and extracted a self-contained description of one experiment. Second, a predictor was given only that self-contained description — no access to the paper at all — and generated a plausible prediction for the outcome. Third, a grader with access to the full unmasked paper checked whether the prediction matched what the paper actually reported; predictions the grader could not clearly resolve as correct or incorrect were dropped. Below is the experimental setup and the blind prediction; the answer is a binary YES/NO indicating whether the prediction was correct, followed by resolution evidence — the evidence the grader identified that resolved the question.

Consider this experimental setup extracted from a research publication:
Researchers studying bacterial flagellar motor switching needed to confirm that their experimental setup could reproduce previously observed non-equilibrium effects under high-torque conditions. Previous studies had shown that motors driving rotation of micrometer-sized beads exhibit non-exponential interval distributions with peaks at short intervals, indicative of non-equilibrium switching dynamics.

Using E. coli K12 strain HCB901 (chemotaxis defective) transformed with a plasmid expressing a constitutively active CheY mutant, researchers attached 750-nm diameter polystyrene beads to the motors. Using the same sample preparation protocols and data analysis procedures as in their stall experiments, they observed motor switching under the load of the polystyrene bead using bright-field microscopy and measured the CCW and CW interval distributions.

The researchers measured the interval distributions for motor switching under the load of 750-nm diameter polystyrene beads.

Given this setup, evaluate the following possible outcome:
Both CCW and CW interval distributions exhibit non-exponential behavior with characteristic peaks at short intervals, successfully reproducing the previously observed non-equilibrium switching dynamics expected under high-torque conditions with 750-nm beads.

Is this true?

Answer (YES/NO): YES